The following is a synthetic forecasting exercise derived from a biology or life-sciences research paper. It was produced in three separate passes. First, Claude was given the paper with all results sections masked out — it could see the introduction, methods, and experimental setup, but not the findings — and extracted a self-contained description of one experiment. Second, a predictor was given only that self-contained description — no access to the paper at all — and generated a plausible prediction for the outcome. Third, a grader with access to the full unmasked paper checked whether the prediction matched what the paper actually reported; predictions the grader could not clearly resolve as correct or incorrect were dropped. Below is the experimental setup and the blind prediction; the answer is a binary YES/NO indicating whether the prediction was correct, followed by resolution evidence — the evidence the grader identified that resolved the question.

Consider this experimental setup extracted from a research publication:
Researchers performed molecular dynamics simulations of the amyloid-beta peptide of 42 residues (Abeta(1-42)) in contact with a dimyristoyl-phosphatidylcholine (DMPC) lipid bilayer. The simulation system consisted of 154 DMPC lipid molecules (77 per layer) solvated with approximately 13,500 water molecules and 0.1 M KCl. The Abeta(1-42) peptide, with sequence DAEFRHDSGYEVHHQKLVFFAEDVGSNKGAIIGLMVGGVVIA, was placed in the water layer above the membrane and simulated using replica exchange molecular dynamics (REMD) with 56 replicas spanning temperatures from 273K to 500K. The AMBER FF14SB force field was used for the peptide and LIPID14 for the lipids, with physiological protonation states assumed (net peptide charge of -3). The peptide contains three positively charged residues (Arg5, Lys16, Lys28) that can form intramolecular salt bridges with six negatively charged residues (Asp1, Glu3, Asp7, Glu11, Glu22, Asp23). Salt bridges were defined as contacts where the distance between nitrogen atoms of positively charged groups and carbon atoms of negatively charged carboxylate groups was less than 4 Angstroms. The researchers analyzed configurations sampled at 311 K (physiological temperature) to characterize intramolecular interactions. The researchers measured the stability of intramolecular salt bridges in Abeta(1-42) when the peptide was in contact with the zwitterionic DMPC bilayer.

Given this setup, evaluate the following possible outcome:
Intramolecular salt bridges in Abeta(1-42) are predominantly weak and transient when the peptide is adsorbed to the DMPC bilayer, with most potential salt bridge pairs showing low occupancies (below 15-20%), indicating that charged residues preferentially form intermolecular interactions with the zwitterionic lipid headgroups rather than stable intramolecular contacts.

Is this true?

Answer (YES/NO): NO